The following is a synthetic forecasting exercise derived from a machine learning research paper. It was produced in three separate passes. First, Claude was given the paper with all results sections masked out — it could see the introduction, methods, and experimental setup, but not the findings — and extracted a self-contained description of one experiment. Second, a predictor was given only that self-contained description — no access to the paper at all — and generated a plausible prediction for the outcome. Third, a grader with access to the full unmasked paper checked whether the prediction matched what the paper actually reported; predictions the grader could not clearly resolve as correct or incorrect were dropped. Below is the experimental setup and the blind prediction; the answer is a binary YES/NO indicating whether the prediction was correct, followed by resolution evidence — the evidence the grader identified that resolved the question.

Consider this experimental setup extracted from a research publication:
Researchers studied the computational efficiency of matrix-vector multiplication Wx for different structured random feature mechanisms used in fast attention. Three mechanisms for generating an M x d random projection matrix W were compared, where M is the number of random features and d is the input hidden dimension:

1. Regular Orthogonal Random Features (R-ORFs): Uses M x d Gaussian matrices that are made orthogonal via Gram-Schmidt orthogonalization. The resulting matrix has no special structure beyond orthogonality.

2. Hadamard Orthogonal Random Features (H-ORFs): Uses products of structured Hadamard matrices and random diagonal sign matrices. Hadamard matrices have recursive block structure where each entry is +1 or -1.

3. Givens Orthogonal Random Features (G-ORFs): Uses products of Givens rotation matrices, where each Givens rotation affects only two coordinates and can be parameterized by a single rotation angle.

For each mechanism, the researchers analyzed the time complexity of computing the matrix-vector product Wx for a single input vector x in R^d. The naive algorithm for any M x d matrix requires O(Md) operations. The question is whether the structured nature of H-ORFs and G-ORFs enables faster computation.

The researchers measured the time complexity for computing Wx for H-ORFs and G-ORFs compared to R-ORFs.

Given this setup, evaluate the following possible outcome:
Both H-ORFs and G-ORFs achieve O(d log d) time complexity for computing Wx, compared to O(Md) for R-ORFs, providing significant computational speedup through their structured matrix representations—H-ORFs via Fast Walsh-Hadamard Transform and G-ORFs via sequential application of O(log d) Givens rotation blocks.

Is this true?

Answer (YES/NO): NO